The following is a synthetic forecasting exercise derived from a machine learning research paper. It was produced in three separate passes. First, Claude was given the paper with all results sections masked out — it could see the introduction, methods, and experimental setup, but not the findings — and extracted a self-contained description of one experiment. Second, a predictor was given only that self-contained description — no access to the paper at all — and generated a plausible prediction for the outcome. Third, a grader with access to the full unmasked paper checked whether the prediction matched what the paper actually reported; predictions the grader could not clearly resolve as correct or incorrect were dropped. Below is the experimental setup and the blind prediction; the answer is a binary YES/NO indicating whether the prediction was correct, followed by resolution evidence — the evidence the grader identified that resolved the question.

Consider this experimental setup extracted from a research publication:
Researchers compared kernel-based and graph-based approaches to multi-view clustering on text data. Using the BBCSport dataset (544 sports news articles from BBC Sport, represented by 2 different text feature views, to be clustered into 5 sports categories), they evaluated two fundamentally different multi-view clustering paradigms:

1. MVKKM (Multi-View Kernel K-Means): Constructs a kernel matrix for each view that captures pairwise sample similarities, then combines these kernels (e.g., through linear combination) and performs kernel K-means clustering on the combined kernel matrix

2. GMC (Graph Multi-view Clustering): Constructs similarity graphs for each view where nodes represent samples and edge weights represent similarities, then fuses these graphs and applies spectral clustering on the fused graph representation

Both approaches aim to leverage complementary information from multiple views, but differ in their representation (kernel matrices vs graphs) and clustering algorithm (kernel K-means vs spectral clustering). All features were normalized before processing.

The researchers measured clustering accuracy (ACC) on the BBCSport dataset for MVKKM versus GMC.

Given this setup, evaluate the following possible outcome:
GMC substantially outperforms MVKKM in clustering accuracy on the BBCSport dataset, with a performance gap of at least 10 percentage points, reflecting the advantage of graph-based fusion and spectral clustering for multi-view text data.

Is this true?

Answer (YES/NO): YES